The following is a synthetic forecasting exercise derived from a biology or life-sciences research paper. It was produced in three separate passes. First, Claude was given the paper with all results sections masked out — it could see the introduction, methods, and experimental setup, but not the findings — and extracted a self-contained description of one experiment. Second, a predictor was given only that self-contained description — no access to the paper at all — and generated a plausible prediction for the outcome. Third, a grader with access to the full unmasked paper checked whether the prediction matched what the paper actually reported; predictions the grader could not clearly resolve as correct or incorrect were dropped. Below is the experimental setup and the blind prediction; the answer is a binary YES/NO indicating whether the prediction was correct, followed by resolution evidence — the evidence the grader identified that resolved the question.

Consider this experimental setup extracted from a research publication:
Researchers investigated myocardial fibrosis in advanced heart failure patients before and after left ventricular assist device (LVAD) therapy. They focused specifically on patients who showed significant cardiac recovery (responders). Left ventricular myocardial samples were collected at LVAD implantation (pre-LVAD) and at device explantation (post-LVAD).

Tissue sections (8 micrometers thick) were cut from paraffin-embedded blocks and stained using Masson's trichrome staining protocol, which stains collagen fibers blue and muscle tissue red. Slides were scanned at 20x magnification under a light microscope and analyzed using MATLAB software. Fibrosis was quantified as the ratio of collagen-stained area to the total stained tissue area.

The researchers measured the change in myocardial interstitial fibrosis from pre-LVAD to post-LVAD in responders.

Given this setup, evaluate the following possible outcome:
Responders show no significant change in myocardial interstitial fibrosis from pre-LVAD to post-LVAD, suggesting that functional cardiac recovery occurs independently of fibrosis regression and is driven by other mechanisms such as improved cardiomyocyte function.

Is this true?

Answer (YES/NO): NO